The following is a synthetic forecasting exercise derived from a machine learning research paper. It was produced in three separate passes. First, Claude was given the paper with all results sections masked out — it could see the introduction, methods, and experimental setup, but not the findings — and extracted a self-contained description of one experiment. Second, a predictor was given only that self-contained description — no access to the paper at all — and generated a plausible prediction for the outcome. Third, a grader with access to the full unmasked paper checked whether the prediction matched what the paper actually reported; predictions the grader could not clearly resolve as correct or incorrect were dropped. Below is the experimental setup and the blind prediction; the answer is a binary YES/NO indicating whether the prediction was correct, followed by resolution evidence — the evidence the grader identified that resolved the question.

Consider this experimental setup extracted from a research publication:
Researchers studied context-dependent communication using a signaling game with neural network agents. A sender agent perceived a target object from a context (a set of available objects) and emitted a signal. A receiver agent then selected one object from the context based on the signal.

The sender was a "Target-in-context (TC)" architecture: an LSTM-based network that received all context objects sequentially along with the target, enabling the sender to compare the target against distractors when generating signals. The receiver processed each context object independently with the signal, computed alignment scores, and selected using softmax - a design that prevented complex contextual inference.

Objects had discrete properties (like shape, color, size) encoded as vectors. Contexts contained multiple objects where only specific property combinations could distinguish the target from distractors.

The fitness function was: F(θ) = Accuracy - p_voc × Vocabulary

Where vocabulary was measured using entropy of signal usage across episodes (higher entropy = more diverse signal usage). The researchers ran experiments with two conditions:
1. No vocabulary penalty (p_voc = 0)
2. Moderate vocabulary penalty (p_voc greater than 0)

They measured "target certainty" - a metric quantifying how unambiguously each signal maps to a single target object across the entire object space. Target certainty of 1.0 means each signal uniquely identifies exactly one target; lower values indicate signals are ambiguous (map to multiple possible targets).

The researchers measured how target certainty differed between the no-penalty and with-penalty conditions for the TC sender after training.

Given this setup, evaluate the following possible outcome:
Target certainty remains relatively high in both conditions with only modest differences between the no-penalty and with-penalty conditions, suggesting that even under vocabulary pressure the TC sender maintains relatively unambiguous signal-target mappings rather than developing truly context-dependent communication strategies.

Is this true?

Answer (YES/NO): NO